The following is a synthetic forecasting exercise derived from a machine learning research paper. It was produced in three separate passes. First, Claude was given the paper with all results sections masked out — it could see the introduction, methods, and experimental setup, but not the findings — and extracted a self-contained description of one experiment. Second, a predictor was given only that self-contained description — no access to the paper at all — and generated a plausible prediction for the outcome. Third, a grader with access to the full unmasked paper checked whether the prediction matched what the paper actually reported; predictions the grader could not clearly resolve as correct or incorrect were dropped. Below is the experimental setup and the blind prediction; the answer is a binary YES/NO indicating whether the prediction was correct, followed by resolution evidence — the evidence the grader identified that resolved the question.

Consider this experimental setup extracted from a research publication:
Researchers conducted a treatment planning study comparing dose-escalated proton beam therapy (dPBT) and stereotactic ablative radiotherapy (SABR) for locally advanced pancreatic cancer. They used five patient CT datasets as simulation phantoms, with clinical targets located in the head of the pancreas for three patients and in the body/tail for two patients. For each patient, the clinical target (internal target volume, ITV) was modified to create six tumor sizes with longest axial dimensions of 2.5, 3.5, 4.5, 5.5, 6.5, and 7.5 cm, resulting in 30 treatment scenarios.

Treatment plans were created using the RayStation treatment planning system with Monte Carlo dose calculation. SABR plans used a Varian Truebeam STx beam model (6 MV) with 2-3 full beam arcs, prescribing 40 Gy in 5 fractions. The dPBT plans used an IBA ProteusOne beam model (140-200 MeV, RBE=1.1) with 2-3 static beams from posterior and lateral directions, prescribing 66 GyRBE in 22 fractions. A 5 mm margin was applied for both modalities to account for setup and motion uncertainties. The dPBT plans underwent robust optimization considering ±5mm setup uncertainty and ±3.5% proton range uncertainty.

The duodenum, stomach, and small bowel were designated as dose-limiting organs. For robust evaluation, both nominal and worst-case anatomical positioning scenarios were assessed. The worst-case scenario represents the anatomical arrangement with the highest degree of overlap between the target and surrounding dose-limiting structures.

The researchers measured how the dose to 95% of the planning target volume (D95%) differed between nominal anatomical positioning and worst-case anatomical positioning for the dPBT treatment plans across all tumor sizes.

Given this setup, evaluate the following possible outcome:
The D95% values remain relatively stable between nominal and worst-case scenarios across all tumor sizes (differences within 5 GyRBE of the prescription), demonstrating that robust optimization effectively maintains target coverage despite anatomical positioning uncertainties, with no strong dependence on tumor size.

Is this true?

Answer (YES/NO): NO